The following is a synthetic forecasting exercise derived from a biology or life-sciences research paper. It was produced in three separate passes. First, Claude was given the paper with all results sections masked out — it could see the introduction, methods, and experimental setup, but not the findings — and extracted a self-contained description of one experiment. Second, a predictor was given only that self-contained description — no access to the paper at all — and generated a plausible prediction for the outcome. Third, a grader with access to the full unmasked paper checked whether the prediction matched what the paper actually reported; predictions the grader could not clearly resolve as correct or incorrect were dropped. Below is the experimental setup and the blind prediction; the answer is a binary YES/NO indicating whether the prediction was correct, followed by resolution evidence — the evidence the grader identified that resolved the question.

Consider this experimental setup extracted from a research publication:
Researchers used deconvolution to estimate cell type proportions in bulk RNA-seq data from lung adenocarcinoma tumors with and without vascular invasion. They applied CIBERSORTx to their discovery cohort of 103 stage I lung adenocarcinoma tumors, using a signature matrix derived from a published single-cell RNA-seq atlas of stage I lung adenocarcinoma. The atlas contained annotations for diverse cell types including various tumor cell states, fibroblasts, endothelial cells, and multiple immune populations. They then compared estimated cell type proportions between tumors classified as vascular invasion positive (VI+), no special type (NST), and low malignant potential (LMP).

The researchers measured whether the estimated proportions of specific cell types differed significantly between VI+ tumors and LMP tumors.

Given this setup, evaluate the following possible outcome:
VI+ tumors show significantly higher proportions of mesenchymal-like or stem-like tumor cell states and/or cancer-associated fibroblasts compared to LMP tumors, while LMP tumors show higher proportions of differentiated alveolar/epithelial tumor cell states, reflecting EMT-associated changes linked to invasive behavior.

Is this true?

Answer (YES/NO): NO